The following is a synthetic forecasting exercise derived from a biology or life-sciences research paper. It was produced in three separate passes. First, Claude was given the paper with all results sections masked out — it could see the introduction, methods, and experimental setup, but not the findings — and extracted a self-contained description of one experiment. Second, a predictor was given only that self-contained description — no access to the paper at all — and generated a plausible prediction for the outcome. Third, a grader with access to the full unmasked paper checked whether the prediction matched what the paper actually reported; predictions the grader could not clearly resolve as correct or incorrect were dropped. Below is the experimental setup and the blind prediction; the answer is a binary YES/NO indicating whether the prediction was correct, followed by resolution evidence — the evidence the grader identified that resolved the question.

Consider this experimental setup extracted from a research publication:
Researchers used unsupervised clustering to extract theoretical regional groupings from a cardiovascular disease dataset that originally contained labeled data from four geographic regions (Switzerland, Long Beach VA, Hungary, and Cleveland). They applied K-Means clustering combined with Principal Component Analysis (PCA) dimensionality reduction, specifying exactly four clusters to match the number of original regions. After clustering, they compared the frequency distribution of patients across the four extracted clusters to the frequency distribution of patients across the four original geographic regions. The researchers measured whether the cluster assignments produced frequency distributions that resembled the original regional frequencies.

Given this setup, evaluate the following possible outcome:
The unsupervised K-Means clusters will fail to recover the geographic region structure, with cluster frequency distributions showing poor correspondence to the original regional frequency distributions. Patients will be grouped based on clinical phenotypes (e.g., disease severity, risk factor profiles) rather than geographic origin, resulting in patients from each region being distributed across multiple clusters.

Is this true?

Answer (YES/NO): NO